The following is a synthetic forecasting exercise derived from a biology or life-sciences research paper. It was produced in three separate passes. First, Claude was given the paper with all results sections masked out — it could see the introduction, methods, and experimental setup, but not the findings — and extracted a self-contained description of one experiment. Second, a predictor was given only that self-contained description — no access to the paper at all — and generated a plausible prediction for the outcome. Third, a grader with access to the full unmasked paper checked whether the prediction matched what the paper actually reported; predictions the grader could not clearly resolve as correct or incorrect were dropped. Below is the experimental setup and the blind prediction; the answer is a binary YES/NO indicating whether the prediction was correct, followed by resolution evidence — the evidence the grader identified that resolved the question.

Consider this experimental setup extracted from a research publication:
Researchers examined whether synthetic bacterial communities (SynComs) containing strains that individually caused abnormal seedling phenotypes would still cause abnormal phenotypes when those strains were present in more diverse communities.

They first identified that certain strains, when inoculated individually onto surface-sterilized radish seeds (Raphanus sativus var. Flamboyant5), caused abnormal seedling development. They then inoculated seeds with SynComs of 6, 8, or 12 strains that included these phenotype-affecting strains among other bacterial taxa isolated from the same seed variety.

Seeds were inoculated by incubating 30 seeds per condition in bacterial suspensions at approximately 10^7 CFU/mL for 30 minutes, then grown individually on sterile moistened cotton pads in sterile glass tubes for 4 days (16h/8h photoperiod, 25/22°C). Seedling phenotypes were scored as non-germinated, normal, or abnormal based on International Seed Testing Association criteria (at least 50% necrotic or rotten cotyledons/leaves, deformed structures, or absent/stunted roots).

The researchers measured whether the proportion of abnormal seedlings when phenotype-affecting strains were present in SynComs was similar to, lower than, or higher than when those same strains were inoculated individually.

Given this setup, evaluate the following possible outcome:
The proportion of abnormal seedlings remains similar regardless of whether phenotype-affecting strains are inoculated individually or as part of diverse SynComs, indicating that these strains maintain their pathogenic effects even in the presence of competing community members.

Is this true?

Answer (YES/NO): NO